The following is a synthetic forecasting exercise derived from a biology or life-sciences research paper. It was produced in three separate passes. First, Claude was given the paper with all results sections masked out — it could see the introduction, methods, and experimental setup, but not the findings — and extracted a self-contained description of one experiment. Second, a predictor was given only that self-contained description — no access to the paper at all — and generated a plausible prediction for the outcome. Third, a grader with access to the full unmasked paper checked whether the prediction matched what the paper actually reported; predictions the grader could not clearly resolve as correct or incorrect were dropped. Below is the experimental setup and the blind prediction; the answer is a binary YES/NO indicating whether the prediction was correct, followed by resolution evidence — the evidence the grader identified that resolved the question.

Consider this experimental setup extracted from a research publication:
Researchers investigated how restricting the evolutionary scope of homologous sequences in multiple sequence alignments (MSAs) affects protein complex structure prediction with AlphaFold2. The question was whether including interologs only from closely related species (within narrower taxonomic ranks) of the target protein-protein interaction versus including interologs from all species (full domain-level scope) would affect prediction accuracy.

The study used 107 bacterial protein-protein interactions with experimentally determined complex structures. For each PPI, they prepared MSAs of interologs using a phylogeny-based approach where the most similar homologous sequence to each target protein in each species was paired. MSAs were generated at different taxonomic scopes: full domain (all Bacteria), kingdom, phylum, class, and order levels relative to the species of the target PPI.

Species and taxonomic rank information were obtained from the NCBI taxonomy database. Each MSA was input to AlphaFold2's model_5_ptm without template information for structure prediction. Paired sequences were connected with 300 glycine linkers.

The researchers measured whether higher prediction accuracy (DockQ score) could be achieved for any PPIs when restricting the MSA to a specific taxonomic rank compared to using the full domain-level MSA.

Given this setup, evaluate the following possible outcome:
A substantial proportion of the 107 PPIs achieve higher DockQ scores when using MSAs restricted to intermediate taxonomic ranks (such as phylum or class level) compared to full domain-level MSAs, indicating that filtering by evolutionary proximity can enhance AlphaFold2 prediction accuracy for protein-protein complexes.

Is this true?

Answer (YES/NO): YES